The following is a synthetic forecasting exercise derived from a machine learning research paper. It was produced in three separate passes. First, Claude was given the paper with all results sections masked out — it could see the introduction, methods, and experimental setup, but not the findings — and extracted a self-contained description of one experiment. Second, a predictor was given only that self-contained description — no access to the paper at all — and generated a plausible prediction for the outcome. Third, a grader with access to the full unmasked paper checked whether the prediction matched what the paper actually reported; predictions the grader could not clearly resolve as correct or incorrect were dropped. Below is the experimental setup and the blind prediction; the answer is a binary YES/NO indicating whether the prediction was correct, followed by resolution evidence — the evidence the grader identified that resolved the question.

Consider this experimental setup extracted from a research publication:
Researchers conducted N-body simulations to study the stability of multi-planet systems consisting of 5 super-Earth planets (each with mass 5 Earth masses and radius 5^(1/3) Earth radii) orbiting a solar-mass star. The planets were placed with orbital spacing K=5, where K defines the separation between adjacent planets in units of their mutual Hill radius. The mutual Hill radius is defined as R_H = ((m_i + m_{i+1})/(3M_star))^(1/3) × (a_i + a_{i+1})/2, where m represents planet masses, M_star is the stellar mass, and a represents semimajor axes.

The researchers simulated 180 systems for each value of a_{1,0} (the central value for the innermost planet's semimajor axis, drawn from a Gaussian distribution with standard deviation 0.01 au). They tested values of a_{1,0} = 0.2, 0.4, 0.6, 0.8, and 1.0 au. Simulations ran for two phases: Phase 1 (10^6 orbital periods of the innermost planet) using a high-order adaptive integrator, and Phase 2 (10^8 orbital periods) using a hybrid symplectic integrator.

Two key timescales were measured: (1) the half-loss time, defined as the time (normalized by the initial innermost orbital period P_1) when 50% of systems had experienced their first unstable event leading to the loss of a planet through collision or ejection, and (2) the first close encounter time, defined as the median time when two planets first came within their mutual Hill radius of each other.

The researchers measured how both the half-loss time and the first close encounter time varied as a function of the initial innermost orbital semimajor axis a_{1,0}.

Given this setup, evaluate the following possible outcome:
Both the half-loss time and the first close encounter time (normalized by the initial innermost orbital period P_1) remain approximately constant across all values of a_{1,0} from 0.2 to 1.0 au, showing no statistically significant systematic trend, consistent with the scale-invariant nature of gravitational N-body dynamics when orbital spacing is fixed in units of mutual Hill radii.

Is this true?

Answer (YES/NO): NO